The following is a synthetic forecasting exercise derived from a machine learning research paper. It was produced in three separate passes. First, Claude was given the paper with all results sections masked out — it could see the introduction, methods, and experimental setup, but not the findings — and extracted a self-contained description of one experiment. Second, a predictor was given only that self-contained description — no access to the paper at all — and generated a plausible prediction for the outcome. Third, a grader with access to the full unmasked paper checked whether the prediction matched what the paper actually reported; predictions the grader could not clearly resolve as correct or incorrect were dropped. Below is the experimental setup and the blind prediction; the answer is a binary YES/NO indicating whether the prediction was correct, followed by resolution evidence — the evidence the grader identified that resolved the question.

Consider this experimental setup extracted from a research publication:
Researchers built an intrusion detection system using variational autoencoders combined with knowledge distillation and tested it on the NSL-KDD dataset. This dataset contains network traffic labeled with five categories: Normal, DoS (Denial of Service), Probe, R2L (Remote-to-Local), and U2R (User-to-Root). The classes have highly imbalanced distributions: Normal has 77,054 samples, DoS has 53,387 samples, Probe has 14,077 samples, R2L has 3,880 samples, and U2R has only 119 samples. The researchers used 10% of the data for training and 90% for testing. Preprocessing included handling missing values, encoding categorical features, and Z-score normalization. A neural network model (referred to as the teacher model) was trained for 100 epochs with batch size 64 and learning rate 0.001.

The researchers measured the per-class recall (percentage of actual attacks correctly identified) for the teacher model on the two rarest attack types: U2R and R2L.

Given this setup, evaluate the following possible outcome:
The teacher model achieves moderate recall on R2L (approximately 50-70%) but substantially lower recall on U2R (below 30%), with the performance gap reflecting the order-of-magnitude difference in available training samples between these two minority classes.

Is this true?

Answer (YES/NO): NO